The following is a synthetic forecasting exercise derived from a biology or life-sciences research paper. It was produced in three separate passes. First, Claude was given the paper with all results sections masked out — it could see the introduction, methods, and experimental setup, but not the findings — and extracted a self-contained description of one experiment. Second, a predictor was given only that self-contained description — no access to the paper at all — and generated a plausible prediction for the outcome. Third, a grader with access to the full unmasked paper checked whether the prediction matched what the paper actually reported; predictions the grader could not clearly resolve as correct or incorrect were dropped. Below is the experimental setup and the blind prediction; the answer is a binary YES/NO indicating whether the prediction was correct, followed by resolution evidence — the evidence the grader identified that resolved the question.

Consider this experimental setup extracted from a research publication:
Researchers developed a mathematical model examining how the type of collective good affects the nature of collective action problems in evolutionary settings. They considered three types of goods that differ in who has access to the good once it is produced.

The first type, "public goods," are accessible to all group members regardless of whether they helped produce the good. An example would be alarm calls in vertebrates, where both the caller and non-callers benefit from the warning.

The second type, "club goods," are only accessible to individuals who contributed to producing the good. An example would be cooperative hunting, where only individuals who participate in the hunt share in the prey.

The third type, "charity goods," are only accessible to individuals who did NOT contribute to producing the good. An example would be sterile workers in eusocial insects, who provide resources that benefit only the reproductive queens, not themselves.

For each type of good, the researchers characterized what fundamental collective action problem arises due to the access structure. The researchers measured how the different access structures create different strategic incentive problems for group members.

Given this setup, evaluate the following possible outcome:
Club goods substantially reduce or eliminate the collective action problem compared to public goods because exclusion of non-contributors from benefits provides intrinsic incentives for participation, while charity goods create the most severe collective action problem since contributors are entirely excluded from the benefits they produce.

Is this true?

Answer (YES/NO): NO